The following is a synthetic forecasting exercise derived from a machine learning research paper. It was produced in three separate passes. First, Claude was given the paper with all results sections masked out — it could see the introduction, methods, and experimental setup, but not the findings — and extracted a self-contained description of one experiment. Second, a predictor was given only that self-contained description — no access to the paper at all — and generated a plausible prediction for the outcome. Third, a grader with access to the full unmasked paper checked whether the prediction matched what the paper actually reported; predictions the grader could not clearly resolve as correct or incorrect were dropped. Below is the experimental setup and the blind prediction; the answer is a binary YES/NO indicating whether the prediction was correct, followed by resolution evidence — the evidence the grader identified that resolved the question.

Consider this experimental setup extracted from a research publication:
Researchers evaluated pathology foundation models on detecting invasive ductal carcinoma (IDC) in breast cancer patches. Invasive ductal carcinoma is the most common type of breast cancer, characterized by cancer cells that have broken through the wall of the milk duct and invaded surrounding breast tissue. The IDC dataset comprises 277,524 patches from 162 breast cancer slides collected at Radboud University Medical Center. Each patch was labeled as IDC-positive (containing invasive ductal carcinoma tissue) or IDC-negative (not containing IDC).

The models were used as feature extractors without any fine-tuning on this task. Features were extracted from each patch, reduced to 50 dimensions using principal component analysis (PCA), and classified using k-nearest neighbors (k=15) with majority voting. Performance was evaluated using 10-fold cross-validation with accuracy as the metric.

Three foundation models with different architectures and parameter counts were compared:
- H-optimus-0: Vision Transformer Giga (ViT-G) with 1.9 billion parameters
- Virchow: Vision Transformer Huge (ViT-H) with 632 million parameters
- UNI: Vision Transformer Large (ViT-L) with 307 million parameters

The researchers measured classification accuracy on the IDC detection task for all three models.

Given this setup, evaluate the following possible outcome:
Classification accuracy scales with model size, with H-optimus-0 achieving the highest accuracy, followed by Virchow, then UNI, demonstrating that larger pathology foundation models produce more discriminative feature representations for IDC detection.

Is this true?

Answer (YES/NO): NO